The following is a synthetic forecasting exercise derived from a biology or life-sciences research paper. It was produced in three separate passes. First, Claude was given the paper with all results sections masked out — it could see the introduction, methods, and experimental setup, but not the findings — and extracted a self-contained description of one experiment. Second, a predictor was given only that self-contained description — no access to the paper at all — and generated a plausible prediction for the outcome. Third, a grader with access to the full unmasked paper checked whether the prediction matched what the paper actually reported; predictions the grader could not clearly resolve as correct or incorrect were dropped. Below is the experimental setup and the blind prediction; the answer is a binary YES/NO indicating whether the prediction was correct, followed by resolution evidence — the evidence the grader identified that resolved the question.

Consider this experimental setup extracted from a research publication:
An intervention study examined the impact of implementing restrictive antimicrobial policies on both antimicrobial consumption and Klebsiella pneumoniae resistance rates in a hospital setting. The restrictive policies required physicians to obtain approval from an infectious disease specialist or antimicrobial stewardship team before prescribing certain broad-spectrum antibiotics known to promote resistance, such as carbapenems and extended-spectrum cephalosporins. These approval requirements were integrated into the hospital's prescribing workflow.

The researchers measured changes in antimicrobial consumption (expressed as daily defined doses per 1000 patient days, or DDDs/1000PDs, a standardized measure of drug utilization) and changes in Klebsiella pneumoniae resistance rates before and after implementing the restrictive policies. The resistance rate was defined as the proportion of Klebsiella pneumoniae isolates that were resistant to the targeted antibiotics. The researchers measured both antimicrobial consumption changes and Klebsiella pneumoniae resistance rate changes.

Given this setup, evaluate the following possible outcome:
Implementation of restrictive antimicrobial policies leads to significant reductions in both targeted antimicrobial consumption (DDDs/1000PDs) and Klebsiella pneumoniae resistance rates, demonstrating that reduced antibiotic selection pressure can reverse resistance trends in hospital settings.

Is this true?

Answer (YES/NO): NO